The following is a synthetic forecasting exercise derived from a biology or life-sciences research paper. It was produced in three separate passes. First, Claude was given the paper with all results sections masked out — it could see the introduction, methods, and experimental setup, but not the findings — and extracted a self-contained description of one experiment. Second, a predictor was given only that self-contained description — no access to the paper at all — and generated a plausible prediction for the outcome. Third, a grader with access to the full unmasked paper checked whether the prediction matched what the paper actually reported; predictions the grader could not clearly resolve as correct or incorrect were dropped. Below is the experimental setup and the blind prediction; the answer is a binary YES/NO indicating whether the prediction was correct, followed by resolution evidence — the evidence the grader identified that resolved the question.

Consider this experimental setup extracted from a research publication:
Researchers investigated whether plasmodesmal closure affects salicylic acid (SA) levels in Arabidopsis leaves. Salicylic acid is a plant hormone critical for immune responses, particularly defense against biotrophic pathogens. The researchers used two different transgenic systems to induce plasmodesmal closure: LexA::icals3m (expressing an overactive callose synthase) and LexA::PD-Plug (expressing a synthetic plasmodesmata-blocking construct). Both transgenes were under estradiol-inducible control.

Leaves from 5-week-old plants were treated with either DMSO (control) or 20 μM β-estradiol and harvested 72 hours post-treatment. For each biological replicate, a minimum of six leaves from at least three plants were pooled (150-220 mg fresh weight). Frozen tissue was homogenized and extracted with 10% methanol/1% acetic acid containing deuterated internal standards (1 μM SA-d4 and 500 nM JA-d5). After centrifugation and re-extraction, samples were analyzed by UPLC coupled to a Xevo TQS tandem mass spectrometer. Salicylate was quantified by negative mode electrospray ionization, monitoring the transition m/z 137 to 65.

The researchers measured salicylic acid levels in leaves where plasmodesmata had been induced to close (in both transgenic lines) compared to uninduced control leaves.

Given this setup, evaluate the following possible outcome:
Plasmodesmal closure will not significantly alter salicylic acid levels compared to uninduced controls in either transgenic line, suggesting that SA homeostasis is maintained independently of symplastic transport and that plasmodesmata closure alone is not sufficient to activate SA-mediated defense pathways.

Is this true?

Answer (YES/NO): NO